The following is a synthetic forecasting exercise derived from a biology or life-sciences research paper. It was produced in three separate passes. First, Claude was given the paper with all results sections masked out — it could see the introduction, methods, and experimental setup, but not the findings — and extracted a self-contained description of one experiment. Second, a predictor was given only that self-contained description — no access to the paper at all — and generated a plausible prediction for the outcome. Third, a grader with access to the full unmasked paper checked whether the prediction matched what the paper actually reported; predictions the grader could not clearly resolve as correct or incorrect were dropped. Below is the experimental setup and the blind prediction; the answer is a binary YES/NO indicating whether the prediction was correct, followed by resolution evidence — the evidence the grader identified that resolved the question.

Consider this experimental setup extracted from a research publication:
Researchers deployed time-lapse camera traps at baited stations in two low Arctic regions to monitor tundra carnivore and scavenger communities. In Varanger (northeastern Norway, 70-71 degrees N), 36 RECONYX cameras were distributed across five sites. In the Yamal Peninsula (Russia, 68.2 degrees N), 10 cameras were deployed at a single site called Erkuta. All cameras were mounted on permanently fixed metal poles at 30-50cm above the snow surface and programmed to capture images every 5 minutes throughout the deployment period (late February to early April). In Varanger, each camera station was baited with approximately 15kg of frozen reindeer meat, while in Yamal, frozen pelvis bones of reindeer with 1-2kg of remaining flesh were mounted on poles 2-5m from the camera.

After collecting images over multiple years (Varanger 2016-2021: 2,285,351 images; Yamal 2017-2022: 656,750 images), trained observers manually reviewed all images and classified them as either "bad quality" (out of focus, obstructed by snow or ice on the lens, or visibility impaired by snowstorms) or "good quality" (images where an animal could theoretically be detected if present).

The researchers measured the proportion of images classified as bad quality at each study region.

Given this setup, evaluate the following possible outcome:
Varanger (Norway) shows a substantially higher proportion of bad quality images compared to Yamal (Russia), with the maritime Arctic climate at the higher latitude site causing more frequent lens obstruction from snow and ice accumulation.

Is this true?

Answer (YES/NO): YES